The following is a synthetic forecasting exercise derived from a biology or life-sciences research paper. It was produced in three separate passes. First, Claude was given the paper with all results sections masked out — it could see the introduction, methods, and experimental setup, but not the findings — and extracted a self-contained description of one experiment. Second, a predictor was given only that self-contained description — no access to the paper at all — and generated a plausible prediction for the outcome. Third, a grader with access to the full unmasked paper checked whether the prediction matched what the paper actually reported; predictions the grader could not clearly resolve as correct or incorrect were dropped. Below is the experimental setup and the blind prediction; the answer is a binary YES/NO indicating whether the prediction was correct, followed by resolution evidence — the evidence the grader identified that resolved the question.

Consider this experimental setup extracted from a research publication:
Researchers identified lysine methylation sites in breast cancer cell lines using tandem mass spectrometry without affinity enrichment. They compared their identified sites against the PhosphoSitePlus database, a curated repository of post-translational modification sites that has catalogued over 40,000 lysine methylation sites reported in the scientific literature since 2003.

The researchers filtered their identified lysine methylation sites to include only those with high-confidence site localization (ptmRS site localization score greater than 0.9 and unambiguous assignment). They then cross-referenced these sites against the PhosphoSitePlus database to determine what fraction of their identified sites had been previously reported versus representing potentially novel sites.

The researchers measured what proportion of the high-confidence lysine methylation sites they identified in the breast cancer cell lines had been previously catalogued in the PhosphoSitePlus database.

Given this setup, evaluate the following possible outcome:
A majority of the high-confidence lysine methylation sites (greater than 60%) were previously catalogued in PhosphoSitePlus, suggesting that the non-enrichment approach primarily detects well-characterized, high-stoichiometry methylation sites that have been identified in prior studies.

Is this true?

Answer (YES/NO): NO